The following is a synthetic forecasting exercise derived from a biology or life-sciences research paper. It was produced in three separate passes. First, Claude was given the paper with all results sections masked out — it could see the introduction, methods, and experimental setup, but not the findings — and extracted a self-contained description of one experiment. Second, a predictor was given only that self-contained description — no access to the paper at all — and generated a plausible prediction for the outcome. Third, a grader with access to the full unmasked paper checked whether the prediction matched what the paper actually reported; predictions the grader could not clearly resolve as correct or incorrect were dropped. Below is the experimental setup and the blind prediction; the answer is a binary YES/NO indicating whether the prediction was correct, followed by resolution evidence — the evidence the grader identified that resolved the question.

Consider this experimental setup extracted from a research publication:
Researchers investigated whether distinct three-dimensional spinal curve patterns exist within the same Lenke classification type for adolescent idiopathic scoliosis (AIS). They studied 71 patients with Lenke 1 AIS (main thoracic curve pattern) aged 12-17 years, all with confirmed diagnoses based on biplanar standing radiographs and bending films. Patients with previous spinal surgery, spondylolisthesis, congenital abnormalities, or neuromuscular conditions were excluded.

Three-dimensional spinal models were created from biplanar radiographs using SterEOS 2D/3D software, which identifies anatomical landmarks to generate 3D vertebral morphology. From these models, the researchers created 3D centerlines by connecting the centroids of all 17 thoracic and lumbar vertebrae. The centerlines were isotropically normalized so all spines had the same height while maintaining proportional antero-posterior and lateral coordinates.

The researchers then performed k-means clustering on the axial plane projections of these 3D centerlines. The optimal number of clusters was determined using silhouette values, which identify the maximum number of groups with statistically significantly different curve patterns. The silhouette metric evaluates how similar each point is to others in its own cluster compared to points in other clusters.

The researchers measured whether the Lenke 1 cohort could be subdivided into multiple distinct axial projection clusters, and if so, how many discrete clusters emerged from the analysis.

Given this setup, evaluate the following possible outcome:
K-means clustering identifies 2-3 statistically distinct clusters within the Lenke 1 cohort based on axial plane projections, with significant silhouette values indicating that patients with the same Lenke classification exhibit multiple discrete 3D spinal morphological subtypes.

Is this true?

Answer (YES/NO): YES